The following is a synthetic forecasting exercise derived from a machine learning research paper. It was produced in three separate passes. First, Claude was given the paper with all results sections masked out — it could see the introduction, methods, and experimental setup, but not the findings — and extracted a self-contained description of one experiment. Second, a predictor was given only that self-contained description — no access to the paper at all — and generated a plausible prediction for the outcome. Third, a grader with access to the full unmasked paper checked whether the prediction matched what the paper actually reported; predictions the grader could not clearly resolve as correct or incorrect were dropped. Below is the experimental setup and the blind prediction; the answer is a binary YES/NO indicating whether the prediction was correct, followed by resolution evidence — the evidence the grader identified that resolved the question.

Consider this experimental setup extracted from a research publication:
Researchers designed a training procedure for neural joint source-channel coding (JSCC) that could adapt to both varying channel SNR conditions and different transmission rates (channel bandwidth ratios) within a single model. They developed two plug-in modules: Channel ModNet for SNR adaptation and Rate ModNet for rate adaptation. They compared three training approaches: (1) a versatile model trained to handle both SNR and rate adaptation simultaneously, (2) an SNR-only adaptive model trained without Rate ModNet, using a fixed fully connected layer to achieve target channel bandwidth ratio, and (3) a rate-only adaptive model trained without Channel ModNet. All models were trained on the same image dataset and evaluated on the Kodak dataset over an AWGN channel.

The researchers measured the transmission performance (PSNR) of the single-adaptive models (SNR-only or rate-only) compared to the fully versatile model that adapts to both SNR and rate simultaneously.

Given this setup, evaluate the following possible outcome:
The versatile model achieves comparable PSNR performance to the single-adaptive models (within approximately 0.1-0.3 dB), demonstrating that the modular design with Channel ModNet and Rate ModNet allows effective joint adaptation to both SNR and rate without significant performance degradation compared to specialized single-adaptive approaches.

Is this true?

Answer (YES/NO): NO